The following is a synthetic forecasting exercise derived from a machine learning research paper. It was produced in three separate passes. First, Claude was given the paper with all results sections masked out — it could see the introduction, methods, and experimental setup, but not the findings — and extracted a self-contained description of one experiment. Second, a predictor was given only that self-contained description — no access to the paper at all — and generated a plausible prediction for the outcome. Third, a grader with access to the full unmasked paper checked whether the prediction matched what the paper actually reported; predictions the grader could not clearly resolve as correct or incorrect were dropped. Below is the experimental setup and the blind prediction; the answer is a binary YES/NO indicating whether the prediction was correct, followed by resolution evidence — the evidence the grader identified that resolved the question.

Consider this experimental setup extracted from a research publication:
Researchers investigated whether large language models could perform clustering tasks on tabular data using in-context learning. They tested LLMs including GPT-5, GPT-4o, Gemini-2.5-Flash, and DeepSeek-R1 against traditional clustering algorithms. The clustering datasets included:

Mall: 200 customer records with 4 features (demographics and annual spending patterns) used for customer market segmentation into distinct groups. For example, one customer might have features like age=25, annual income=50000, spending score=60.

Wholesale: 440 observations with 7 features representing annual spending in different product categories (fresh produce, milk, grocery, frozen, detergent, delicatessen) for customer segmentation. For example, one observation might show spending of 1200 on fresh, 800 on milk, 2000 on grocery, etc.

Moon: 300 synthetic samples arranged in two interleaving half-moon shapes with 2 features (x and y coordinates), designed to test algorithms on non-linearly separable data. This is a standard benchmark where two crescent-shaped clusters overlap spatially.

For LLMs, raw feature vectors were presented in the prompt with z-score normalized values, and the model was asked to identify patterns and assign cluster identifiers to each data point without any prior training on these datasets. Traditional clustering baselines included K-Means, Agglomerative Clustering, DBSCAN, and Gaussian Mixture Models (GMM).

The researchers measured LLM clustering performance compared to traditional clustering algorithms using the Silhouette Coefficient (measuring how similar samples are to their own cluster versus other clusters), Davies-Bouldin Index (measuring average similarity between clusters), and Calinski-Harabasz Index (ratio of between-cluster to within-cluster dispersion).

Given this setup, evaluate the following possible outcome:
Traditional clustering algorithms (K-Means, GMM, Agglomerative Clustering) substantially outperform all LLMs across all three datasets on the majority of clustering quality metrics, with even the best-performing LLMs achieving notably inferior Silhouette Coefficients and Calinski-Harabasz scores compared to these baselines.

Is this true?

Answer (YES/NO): NO